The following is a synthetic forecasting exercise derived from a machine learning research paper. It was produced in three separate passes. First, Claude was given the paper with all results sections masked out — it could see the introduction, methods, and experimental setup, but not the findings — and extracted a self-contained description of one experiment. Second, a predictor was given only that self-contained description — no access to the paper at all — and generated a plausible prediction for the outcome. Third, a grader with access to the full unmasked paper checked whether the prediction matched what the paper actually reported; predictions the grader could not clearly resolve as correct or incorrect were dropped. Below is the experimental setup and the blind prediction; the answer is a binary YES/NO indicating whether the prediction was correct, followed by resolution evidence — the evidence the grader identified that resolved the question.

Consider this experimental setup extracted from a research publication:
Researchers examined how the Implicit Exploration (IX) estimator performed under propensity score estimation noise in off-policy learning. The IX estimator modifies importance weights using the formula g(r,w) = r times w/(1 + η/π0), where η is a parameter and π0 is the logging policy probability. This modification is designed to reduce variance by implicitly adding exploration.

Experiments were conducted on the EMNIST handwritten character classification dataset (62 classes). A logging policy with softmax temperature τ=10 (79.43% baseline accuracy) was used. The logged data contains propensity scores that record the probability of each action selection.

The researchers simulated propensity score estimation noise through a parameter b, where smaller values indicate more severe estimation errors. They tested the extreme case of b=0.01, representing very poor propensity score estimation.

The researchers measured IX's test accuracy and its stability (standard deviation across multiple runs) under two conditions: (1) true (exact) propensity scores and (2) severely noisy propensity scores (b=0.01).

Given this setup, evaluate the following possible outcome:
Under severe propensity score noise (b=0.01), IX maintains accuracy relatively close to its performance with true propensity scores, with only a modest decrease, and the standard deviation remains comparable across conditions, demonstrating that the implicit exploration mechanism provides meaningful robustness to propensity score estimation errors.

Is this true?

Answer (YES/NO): NO